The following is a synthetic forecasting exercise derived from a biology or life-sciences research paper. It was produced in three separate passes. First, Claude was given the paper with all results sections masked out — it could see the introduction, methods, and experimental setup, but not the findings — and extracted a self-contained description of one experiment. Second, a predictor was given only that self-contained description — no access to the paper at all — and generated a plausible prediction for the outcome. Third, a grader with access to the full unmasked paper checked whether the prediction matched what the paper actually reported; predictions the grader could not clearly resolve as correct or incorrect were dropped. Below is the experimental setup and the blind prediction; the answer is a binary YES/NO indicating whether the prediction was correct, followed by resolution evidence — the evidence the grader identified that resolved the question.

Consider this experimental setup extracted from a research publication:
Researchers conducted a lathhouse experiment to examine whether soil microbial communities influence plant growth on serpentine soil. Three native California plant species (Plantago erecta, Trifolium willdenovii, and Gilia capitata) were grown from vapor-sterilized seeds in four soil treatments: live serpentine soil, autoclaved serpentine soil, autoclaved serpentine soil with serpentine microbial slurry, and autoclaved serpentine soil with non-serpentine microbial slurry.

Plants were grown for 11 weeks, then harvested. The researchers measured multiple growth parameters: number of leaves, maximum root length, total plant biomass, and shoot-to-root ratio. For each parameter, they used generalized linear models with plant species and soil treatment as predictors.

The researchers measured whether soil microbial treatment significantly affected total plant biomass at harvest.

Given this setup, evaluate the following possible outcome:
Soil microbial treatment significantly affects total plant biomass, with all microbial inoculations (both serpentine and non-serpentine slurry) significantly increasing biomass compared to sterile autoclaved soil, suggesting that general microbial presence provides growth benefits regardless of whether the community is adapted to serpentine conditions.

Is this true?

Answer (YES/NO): NO